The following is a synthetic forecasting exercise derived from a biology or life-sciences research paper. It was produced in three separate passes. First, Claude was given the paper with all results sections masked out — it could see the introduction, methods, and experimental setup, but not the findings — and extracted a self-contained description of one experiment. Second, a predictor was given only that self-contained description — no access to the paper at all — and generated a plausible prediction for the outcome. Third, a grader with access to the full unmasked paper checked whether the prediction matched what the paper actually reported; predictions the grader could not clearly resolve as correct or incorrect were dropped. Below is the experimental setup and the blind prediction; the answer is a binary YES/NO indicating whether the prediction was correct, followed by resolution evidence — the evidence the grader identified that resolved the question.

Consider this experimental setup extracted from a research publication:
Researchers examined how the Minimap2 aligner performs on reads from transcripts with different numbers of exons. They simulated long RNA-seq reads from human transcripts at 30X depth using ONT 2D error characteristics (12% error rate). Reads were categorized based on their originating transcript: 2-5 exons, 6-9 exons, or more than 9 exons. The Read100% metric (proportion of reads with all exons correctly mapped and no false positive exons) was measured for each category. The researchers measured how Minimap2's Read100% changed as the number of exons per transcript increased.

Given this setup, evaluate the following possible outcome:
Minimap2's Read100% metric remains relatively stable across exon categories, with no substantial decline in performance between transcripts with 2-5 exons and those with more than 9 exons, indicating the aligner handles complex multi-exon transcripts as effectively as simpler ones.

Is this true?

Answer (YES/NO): YES